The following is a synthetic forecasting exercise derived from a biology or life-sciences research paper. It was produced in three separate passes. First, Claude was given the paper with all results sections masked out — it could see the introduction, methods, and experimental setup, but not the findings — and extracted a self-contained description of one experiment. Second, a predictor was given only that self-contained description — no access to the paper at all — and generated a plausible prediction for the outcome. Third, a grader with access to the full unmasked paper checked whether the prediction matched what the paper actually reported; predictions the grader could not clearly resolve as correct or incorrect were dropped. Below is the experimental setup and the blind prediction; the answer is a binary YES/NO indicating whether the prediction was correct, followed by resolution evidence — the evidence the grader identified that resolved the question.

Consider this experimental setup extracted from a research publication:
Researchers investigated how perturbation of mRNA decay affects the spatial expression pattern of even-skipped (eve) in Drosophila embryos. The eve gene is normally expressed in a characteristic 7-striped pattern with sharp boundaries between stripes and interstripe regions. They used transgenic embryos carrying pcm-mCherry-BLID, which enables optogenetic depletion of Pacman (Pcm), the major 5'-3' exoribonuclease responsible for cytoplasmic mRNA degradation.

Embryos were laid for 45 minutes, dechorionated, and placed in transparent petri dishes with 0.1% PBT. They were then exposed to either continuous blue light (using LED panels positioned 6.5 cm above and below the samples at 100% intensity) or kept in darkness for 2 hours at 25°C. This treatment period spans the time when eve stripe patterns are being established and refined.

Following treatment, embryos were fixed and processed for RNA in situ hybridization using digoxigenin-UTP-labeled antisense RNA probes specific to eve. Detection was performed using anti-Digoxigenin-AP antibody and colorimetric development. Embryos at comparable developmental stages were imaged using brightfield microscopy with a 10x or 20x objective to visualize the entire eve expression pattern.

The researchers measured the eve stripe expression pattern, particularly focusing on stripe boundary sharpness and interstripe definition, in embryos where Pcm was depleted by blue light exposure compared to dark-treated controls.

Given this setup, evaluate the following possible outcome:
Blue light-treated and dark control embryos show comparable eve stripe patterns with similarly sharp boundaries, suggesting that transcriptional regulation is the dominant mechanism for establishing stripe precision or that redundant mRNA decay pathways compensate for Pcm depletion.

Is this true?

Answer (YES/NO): NO